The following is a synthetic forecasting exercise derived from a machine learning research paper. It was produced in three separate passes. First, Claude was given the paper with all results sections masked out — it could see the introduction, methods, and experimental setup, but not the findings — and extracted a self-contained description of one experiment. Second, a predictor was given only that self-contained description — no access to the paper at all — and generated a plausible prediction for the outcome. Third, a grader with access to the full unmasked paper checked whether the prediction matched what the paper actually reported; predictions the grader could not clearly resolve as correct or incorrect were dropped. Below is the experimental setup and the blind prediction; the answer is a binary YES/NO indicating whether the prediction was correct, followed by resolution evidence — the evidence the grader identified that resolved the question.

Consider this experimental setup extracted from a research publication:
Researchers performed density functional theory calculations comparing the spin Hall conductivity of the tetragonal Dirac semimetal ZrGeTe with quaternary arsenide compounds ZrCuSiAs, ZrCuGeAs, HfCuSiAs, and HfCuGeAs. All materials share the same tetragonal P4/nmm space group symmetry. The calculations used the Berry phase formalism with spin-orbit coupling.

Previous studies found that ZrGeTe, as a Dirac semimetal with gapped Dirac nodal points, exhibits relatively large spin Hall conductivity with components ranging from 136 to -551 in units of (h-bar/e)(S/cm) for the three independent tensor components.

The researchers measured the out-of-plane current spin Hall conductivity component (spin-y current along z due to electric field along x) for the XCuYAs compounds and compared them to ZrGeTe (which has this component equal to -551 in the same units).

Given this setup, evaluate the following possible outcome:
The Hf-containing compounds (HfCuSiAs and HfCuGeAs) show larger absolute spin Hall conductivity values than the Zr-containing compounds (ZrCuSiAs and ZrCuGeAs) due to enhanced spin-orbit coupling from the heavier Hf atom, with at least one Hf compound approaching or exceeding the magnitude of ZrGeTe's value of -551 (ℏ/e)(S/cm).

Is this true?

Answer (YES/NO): YES